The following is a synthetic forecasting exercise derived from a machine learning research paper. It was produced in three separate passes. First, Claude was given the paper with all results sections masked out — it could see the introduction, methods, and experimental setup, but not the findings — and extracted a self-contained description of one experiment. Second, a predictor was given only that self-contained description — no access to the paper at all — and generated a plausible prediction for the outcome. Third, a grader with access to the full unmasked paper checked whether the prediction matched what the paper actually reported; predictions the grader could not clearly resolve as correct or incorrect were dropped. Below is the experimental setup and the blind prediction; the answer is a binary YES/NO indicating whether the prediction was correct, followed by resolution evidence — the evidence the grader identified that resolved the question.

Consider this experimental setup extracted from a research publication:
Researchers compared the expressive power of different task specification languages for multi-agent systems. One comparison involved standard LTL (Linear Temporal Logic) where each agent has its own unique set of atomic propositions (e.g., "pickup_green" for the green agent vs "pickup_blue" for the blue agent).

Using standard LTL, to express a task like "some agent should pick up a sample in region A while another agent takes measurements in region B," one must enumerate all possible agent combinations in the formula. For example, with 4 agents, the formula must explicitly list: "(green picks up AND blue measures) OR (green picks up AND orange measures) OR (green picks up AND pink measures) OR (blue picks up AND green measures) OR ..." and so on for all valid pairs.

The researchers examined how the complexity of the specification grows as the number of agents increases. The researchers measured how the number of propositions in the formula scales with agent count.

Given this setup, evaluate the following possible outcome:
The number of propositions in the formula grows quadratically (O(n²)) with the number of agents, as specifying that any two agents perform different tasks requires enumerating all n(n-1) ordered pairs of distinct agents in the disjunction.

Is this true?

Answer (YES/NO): NO